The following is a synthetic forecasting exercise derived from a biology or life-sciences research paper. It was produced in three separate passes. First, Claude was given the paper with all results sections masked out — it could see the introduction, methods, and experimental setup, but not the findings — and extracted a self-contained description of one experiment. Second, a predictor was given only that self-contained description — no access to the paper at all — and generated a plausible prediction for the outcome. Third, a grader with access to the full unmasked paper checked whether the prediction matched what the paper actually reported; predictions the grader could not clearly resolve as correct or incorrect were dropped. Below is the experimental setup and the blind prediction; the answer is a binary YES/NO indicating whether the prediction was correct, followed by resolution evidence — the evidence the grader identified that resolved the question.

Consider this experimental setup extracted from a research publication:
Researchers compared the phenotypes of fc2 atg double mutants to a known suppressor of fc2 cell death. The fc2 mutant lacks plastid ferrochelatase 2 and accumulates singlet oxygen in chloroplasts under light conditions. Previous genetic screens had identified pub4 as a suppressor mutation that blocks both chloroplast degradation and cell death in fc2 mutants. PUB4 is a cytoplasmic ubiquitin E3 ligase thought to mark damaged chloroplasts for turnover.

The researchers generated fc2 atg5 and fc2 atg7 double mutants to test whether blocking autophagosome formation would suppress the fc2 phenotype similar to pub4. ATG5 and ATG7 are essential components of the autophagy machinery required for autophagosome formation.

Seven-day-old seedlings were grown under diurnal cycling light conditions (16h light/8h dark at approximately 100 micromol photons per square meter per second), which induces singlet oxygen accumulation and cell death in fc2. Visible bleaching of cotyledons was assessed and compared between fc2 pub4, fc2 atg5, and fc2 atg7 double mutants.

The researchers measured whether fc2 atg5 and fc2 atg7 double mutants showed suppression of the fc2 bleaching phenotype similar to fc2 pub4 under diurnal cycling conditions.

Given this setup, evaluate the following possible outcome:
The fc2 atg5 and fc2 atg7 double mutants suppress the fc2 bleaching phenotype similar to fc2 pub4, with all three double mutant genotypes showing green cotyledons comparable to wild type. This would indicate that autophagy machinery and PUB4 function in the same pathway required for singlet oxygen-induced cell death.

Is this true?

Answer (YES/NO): NO